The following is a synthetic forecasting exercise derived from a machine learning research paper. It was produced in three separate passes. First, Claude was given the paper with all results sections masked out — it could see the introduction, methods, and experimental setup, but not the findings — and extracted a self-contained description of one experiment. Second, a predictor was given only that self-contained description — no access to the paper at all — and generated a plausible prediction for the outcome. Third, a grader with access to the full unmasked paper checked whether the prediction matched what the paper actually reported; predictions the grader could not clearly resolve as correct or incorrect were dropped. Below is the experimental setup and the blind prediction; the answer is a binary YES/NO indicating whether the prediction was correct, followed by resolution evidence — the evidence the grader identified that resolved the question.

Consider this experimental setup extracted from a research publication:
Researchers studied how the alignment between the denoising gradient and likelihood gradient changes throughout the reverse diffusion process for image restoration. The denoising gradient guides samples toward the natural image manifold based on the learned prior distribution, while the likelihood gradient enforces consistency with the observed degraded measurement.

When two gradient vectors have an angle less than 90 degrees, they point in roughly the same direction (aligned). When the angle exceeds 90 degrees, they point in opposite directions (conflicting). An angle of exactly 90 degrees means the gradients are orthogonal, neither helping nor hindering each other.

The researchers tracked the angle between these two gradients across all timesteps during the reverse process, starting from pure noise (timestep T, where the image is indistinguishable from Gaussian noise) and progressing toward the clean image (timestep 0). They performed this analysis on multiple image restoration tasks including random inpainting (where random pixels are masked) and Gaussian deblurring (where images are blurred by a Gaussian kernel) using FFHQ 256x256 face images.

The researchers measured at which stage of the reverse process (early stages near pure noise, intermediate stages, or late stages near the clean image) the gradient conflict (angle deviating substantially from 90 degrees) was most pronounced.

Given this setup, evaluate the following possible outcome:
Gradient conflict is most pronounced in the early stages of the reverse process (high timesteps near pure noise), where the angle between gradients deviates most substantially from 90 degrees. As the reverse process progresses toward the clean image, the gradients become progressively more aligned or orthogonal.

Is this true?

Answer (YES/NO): YES